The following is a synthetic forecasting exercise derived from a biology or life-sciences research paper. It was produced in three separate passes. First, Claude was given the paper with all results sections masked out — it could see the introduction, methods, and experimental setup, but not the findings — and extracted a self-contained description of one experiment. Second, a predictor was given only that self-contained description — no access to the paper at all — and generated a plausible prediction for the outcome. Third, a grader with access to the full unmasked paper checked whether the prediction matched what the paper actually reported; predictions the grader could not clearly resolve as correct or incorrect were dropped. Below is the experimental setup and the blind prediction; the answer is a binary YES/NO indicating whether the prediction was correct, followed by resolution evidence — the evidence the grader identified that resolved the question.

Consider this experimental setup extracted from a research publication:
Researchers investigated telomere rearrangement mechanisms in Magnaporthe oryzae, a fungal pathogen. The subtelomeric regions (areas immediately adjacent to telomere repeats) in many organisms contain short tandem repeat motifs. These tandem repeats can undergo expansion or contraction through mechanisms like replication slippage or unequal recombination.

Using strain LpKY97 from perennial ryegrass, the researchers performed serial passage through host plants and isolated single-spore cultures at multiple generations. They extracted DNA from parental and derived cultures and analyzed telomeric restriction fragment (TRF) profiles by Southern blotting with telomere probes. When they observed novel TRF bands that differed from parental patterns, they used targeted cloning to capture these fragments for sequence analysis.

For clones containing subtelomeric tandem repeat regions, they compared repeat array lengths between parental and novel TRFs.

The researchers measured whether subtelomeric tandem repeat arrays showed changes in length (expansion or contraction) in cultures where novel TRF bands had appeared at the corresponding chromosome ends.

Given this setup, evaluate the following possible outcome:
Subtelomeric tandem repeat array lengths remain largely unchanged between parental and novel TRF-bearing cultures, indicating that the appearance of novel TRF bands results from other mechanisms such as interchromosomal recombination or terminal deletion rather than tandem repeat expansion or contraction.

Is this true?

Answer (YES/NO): NO